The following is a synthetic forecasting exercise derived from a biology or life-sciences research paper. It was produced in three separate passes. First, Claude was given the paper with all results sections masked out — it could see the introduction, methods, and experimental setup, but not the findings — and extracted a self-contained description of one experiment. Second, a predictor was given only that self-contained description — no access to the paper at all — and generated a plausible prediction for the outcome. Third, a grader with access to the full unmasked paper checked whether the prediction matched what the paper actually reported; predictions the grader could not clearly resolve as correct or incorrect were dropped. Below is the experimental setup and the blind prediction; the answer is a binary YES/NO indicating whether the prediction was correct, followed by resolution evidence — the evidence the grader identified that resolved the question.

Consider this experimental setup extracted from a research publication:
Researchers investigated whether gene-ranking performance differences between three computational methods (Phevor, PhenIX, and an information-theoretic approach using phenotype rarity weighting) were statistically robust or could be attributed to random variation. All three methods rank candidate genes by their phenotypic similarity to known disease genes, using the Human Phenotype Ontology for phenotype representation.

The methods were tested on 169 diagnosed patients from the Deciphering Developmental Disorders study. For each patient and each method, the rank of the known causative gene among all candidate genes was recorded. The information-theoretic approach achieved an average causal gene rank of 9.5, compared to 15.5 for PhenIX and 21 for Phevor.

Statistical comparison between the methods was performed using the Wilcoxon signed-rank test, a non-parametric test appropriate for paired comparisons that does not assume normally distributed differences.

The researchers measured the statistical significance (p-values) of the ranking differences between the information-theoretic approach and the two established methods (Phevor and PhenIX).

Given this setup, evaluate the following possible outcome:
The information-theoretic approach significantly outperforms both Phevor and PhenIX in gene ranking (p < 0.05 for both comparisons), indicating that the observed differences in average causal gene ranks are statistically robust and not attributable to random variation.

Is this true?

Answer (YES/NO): NO